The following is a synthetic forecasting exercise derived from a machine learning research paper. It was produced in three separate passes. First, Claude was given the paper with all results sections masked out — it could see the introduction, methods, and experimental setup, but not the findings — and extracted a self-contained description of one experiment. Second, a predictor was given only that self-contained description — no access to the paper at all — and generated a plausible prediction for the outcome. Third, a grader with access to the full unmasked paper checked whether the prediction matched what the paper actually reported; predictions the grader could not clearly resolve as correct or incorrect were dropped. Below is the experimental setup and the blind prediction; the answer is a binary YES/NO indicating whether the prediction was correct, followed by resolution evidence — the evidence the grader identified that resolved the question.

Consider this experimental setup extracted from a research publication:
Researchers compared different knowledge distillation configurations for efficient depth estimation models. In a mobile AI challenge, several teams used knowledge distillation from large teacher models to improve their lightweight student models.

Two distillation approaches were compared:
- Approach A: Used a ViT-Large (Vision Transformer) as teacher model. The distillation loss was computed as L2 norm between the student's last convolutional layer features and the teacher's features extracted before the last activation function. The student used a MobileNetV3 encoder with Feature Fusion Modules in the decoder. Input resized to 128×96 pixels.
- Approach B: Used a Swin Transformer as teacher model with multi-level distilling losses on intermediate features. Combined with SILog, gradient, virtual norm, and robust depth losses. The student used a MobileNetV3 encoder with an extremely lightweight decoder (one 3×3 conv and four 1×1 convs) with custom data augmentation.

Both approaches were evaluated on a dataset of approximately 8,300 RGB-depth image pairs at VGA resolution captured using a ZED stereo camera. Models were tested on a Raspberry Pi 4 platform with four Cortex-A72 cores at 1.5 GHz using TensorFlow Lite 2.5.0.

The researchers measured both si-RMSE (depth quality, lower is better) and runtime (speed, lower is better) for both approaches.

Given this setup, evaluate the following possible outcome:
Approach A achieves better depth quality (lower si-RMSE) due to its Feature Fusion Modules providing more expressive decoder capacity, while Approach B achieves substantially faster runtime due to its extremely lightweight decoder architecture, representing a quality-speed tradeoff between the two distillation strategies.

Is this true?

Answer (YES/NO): YES